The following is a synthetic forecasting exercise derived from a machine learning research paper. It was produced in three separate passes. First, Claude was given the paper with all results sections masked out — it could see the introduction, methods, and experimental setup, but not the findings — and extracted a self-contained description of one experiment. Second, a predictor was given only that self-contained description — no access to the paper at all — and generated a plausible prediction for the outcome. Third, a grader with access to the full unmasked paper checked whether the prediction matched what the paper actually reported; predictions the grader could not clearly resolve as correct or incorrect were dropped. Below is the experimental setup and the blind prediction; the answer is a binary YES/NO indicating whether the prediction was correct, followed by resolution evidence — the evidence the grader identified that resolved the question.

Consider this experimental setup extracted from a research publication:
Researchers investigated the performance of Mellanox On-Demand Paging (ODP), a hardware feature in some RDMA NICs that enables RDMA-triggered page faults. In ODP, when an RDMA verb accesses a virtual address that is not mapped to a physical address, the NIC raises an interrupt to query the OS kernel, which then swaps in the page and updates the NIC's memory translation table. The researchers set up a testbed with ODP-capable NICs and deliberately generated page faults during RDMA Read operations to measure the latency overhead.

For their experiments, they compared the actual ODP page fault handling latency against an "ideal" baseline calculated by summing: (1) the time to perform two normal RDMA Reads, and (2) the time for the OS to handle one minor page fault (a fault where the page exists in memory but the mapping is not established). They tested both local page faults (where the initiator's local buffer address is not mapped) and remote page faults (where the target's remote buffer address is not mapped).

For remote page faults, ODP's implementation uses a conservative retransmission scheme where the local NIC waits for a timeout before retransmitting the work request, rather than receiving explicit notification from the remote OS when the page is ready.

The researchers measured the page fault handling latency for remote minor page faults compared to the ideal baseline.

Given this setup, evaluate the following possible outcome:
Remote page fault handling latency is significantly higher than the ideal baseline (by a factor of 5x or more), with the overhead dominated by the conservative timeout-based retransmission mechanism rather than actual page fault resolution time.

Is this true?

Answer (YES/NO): YES